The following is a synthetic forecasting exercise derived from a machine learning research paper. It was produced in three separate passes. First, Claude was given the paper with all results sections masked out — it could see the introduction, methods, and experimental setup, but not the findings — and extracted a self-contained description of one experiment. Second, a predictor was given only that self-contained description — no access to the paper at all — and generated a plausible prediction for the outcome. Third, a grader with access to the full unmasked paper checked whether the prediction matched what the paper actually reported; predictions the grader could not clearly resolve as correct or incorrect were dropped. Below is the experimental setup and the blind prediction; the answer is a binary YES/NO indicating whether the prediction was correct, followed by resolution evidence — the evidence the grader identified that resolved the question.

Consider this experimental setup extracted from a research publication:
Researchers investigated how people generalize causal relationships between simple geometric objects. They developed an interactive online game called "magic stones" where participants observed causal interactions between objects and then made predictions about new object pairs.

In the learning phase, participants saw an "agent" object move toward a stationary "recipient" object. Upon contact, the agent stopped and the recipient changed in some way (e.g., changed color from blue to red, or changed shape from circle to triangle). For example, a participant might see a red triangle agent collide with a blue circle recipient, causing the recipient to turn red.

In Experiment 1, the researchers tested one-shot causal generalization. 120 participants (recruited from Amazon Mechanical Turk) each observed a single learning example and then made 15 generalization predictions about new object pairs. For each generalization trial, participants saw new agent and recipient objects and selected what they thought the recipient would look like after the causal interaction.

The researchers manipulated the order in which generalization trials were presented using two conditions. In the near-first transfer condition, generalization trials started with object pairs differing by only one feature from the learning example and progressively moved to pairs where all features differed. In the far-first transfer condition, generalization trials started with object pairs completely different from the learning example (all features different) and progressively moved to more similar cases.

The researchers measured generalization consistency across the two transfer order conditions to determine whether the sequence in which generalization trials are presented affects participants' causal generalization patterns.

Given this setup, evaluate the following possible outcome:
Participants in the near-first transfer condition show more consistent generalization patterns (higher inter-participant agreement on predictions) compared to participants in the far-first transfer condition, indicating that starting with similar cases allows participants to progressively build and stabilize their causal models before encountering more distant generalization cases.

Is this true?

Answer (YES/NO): YES